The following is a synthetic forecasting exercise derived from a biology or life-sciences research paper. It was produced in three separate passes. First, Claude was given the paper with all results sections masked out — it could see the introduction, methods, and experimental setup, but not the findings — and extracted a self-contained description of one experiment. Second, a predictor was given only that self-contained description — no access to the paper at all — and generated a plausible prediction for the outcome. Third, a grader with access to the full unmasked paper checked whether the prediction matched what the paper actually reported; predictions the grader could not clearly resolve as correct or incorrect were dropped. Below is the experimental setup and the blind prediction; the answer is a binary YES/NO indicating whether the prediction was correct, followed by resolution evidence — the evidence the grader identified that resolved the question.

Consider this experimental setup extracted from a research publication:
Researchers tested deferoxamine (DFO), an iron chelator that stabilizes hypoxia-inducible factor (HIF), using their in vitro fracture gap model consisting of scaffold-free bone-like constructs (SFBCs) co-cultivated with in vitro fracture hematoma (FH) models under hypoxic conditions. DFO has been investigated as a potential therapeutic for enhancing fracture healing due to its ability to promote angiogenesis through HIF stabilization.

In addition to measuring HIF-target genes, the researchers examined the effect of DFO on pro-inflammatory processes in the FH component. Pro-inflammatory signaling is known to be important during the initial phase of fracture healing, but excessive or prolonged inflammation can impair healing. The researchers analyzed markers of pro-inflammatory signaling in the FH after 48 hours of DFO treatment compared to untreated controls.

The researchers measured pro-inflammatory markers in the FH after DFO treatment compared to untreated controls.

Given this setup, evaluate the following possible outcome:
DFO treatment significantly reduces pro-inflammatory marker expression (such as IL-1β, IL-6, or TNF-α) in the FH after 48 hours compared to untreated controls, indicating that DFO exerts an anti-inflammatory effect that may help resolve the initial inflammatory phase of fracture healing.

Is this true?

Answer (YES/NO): NO